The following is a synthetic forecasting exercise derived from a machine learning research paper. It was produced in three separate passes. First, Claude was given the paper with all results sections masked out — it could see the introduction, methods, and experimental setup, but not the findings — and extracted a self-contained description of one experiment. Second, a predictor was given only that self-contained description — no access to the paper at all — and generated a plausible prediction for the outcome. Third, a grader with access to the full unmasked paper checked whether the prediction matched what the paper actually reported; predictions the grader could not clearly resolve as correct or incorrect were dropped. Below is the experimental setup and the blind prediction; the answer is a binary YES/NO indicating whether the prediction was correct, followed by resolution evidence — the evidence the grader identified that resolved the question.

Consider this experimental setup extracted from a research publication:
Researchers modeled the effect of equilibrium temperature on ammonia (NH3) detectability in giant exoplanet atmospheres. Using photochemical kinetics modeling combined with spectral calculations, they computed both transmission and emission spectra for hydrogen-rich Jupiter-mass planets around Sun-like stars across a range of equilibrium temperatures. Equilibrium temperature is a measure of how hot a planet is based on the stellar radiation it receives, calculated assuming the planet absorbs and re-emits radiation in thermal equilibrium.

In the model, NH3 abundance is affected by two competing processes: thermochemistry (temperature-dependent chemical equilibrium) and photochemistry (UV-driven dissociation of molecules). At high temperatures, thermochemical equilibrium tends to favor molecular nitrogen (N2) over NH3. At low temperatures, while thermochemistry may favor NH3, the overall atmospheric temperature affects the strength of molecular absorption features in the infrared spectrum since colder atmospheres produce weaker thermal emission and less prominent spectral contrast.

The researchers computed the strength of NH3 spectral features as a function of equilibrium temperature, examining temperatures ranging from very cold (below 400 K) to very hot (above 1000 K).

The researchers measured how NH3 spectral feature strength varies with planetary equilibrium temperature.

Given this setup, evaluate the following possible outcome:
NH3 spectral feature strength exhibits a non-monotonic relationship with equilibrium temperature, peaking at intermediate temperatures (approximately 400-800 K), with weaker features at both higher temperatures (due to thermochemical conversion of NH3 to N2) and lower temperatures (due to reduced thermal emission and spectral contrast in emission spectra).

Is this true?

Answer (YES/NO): NO